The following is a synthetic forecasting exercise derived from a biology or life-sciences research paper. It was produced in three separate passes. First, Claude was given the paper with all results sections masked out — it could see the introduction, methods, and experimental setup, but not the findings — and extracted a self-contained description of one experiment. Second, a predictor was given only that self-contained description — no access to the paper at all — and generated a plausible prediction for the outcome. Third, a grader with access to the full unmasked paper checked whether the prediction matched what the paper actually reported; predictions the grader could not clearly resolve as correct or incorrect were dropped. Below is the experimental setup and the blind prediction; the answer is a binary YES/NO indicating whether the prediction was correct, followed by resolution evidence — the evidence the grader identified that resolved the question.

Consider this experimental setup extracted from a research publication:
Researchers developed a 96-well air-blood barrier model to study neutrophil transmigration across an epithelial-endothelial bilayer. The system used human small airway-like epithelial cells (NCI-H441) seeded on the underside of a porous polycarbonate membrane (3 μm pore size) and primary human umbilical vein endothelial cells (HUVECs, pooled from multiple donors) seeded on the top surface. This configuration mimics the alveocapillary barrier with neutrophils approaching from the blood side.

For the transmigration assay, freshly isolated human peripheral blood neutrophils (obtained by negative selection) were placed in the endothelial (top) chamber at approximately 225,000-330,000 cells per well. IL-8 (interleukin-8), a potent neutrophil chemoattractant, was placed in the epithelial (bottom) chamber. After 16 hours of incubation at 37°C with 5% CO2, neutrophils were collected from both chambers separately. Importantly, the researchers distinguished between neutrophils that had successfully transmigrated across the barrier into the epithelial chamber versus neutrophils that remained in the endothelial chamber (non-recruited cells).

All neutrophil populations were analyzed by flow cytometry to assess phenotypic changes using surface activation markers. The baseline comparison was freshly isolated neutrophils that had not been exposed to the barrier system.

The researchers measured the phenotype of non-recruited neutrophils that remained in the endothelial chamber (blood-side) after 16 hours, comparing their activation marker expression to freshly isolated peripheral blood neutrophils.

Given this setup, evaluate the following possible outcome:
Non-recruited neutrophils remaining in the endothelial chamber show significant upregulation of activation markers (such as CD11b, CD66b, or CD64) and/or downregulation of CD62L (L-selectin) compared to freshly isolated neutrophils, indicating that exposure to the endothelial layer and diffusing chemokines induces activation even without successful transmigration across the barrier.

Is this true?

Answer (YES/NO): NO